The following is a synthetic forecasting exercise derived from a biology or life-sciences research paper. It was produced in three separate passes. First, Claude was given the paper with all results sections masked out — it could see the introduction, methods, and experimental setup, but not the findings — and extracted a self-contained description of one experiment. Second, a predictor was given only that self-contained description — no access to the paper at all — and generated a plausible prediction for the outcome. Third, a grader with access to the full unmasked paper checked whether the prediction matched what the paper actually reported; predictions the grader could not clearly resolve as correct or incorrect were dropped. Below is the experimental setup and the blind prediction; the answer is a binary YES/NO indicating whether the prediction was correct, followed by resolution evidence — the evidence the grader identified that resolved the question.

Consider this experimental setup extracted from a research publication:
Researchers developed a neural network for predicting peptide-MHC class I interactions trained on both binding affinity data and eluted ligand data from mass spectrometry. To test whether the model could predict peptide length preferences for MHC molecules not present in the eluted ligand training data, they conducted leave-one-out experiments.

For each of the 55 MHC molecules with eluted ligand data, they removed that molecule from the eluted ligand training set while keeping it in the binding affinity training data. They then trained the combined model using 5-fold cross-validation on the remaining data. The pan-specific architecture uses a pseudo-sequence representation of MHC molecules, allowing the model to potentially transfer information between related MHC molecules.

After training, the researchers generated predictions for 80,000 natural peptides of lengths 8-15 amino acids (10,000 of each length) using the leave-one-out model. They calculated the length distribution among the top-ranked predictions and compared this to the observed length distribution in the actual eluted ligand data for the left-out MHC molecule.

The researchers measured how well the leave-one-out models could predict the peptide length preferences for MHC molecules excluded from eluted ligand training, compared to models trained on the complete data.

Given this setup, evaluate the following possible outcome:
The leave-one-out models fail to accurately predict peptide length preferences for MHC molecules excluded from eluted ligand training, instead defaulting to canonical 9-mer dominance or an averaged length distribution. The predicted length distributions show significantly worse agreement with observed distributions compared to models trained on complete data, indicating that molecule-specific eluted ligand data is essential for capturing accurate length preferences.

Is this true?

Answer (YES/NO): NO